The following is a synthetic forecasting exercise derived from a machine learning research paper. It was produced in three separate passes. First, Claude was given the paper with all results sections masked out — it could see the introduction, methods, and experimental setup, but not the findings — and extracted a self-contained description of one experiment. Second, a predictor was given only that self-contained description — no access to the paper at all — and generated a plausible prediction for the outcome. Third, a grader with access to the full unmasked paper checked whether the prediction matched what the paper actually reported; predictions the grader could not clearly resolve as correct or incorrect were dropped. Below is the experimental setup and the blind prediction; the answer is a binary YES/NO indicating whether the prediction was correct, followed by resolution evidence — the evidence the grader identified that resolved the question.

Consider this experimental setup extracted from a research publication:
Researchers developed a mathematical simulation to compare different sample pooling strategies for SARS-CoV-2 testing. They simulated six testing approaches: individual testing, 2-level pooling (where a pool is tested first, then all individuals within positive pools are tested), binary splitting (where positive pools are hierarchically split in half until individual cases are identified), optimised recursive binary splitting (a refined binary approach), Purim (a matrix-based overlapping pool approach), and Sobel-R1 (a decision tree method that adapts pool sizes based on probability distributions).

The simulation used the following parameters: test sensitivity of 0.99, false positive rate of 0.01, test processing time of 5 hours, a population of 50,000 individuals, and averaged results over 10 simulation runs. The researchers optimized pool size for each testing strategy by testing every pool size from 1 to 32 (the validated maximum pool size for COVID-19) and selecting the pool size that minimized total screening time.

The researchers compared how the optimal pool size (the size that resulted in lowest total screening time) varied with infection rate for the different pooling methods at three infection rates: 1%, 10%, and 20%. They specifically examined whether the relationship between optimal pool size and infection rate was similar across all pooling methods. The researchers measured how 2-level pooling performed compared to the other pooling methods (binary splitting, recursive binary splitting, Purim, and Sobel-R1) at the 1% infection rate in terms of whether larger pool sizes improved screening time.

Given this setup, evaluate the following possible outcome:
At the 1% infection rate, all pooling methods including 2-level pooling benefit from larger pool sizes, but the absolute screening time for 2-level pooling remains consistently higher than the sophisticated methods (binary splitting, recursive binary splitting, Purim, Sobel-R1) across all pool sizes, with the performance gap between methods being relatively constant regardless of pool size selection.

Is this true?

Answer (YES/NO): NO